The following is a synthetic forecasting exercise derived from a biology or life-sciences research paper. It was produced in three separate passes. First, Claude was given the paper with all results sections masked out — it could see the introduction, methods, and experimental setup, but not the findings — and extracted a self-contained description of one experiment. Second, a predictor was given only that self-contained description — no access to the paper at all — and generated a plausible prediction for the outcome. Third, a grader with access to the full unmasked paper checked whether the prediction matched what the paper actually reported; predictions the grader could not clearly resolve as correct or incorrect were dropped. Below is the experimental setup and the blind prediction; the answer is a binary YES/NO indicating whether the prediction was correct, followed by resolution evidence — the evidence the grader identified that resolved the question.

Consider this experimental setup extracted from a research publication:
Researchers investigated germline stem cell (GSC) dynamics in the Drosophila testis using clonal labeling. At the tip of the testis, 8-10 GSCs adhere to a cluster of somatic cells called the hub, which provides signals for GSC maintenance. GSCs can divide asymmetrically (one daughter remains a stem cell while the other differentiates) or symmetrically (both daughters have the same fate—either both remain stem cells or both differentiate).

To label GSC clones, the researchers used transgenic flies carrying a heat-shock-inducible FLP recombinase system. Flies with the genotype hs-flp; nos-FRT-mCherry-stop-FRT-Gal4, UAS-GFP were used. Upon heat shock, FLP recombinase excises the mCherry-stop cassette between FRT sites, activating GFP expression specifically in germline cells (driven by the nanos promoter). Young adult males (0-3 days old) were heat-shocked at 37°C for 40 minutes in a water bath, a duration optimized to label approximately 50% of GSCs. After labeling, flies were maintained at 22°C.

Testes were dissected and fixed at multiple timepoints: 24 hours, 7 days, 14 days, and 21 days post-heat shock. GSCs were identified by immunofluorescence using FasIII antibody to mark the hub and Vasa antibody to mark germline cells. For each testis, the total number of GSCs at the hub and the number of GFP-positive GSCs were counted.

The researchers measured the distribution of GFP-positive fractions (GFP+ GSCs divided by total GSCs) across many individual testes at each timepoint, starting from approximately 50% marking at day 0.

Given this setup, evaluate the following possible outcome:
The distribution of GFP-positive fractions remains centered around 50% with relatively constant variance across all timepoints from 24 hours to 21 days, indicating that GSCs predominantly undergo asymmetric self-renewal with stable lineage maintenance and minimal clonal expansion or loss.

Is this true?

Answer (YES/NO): NO